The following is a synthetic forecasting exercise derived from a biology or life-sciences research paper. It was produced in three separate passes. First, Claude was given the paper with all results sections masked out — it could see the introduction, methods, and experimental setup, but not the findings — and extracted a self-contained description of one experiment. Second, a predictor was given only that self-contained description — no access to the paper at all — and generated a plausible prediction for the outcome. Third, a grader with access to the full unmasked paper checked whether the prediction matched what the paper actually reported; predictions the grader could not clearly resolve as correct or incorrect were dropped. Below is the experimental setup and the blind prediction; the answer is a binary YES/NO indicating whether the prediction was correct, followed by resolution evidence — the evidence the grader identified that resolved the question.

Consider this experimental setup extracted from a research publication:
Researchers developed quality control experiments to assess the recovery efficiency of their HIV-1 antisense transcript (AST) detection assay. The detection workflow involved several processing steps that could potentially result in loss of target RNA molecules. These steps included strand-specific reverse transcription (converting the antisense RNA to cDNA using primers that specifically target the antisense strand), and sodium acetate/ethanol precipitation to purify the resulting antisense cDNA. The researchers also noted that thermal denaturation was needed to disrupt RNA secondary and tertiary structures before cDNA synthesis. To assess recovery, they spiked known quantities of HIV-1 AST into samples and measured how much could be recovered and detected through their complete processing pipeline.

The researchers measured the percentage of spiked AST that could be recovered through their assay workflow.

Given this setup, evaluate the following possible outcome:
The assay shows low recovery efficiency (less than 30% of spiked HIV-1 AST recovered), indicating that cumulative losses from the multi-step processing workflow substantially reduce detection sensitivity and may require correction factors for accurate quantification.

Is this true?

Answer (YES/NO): NO